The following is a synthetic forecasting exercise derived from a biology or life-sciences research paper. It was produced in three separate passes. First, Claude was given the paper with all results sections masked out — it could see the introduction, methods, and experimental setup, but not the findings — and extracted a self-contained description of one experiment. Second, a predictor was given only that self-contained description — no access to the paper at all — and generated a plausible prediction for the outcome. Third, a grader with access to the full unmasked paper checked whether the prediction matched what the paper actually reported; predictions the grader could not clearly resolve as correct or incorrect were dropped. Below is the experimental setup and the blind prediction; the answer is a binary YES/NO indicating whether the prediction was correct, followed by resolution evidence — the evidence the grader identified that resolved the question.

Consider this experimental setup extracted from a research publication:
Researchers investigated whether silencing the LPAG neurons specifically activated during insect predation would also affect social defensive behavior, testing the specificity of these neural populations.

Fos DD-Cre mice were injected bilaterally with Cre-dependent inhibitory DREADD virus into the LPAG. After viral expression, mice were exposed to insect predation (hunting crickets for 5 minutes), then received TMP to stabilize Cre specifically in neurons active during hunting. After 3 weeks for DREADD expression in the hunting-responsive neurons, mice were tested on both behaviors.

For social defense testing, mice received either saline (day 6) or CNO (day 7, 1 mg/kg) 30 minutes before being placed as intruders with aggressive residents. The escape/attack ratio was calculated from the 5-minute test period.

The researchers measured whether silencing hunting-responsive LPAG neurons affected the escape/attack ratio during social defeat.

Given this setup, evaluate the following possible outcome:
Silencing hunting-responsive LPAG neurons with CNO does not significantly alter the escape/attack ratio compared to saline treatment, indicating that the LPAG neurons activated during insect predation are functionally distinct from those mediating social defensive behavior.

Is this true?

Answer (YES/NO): YES